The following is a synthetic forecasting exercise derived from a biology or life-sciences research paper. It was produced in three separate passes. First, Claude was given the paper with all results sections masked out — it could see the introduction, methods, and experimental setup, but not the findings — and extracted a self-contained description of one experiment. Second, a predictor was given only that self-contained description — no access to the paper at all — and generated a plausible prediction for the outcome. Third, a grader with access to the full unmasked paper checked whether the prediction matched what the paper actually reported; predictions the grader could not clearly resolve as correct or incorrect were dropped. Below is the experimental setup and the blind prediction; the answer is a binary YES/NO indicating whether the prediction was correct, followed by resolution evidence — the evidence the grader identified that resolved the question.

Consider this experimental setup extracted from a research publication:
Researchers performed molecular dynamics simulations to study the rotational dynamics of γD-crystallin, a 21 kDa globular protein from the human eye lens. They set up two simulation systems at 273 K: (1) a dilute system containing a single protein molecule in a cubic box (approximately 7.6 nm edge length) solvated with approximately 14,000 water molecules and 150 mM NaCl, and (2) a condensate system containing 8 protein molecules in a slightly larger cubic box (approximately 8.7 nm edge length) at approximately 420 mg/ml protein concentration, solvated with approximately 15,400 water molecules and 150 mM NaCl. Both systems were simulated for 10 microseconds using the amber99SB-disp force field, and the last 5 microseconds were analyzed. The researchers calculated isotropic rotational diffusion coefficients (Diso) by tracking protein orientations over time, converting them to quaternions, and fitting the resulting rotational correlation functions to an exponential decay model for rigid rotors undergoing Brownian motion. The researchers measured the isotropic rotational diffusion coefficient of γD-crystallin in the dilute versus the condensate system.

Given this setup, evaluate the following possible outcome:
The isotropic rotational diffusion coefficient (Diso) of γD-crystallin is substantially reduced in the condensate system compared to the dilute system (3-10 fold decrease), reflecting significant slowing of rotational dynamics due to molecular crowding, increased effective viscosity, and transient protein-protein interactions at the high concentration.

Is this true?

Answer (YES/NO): NO